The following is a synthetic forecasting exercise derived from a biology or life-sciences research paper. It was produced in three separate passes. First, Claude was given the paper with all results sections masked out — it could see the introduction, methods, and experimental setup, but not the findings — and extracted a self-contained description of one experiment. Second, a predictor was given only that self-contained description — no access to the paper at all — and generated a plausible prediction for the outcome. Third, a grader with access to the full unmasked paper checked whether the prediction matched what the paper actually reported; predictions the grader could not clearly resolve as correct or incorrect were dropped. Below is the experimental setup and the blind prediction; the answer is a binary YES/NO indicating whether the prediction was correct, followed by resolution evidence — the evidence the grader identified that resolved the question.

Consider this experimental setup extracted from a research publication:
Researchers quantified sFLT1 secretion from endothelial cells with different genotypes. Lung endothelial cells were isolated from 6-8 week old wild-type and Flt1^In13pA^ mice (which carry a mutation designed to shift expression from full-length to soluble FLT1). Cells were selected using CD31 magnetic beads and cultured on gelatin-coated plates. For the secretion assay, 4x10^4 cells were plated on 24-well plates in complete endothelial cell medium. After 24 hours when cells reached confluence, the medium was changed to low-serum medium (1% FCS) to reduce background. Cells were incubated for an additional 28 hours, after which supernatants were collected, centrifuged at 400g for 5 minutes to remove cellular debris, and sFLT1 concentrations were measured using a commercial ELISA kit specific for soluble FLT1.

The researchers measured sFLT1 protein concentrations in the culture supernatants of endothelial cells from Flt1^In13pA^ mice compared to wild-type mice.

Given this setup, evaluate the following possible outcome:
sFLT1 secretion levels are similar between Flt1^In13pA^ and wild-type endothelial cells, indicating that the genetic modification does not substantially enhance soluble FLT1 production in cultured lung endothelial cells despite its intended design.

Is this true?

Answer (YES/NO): NO